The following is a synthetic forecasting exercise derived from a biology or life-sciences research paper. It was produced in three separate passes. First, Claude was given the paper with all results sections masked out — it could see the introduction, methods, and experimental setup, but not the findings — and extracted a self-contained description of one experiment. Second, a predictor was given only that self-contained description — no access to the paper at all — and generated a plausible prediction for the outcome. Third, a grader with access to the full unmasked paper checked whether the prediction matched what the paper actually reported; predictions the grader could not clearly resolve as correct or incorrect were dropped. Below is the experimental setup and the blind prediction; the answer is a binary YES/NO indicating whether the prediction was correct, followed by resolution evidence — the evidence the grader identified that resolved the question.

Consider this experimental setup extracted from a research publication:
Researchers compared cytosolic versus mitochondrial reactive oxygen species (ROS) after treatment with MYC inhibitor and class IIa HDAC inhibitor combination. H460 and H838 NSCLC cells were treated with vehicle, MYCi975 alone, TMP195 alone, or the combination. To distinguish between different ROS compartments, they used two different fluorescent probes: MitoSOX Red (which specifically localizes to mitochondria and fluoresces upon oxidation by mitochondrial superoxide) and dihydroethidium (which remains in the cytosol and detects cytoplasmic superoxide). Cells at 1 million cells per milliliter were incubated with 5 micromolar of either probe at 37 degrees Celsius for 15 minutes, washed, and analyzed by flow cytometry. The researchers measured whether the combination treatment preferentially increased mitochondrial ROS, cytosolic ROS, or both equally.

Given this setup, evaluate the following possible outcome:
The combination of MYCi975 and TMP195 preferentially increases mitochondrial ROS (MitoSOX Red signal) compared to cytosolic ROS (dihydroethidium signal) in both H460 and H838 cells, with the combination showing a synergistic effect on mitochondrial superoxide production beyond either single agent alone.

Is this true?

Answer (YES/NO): NO